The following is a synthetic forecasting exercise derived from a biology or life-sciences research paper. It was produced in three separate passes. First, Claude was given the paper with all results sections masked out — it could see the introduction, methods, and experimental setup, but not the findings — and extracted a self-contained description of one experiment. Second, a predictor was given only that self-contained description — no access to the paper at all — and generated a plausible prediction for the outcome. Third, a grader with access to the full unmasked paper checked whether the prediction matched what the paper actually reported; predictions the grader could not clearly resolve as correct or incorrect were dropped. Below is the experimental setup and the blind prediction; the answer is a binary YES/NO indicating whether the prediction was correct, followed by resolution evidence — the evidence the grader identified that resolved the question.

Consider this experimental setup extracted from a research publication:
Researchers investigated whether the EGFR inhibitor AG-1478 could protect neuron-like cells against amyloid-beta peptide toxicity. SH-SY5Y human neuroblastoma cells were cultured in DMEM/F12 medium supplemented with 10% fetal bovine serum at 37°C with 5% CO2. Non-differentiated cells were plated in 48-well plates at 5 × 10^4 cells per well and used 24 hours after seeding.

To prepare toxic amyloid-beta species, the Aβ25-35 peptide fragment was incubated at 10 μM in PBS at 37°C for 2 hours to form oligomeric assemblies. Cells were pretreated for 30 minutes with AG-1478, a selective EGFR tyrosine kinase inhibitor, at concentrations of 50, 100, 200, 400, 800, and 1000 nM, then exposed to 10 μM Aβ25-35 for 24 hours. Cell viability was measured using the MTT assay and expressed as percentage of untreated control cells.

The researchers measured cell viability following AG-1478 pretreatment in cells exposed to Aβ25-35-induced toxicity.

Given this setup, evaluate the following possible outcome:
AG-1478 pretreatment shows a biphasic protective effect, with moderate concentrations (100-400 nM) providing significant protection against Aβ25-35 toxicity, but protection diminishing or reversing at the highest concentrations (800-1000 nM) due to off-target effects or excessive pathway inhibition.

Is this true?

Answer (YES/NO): NO